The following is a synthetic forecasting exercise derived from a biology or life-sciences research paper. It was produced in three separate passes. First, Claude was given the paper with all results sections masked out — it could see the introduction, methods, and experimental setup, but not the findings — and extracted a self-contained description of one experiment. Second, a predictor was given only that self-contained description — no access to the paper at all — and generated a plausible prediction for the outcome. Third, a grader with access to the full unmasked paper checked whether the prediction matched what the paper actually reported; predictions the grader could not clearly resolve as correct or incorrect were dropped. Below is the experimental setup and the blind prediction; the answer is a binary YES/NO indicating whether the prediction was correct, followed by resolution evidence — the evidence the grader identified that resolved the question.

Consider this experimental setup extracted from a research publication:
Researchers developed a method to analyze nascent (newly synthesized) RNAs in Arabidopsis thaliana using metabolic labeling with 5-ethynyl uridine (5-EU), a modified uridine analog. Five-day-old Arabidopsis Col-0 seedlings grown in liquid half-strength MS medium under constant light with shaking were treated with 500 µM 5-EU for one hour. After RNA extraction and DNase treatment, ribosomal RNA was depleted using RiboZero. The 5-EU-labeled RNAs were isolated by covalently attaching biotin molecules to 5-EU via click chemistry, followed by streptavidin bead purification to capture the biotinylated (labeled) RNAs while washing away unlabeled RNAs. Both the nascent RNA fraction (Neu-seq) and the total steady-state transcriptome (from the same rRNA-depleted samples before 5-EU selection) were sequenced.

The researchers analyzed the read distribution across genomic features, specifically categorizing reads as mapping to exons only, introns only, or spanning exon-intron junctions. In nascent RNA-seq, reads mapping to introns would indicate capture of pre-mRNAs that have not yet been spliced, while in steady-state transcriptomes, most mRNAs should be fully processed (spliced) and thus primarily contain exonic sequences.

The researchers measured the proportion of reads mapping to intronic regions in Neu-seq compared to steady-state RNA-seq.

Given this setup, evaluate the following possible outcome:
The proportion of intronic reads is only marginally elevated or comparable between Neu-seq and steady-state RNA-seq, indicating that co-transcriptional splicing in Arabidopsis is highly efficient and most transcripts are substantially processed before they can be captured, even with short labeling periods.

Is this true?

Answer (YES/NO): NO